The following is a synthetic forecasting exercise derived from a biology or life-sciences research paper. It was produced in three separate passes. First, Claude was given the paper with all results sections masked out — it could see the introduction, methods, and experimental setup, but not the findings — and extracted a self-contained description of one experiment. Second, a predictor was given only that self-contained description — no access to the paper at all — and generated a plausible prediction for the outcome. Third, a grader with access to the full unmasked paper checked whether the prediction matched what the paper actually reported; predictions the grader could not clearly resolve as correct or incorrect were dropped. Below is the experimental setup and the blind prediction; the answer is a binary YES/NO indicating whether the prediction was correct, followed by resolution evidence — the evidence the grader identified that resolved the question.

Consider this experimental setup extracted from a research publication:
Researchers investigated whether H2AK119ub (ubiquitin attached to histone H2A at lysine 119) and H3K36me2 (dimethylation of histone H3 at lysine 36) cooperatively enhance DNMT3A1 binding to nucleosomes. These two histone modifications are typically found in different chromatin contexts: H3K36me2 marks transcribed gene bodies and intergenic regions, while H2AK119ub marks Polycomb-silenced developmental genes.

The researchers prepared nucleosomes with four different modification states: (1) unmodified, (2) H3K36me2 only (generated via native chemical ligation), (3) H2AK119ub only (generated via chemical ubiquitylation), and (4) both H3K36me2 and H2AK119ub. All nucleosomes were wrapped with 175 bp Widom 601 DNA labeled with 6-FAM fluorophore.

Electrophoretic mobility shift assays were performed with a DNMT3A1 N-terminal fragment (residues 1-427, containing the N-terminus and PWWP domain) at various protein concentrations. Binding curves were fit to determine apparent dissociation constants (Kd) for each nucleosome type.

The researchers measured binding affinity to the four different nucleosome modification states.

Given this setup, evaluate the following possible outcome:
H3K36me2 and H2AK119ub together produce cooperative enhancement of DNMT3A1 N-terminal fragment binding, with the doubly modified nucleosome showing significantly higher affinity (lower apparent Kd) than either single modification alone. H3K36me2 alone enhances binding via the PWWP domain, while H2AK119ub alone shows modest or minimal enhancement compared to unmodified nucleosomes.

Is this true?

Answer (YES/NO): NO